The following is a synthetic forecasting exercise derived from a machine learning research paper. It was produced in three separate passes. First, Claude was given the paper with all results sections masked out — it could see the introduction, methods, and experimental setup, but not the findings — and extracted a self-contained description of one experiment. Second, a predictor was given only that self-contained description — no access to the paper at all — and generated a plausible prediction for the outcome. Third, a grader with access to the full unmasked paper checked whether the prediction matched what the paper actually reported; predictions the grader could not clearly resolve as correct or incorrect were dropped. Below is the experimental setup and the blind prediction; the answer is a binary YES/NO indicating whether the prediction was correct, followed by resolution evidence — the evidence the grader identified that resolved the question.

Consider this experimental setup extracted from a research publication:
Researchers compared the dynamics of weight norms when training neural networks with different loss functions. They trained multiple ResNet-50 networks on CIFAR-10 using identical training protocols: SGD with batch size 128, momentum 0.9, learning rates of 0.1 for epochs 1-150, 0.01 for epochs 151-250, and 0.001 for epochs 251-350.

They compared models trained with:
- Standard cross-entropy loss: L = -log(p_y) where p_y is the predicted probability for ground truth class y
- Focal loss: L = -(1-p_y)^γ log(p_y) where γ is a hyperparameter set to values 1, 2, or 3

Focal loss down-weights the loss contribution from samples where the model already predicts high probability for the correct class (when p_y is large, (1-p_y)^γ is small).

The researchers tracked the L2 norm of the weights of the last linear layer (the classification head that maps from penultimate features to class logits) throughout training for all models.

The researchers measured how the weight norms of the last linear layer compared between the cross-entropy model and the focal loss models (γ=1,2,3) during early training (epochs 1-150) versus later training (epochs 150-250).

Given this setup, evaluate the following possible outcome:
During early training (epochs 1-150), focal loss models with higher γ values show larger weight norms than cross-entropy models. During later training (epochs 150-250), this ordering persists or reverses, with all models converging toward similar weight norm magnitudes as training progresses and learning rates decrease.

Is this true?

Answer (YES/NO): NO